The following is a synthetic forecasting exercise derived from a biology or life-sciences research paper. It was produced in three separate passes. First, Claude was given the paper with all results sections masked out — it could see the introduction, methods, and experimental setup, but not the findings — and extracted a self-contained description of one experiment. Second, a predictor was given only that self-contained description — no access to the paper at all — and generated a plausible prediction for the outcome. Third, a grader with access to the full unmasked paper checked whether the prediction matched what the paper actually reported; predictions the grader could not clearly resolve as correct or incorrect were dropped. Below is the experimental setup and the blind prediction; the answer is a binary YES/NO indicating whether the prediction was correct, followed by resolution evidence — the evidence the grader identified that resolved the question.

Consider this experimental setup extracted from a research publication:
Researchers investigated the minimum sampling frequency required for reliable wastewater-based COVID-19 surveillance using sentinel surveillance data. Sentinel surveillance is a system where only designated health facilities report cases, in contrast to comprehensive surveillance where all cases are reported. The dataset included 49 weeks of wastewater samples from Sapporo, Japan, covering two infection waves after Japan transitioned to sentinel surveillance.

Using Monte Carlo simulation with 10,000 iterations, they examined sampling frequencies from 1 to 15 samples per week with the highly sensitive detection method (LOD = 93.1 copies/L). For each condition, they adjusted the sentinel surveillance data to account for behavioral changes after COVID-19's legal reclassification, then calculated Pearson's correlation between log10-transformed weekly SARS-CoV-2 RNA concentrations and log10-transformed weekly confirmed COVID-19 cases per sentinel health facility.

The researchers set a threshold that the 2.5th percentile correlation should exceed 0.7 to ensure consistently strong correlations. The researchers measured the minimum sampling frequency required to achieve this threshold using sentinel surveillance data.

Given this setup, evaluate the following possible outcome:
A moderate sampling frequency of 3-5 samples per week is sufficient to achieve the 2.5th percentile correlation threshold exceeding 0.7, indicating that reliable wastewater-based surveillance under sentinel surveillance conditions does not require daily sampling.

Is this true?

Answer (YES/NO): YES